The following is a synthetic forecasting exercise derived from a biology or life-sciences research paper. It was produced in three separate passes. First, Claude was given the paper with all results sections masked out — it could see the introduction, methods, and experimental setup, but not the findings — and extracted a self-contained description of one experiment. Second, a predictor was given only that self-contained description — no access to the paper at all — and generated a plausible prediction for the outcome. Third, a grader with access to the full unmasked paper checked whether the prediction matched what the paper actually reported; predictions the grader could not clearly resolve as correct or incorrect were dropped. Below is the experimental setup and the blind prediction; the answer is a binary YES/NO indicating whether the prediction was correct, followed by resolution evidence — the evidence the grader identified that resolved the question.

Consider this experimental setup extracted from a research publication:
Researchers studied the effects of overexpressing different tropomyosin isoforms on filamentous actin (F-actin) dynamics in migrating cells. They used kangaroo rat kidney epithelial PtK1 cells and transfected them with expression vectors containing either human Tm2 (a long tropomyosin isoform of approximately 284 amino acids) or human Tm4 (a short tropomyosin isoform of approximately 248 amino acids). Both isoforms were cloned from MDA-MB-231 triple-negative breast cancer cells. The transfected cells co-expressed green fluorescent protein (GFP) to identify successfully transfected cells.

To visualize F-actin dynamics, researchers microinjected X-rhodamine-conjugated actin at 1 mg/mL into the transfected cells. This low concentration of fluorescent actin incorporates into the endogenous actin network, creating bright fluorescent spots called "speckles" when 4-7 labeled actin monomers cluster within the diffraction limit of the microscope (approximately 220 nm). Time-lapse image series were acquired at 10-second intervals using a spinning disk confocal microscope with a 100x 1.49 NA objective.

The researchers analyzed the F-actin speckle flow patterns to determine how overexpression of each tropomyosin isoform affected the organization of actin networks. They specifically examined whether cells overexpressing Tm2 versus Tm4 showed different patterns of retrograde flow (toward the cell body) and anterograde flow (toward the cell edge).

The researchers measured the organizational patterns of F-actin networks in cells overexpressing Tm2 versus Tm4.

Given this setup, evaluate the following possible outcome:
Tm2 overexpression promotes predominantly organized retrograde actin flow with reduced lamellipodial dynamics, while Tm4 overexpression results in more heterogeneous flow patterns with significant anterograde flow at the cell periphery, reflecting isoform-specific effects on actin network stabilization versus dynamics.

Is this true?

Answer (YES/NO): NO